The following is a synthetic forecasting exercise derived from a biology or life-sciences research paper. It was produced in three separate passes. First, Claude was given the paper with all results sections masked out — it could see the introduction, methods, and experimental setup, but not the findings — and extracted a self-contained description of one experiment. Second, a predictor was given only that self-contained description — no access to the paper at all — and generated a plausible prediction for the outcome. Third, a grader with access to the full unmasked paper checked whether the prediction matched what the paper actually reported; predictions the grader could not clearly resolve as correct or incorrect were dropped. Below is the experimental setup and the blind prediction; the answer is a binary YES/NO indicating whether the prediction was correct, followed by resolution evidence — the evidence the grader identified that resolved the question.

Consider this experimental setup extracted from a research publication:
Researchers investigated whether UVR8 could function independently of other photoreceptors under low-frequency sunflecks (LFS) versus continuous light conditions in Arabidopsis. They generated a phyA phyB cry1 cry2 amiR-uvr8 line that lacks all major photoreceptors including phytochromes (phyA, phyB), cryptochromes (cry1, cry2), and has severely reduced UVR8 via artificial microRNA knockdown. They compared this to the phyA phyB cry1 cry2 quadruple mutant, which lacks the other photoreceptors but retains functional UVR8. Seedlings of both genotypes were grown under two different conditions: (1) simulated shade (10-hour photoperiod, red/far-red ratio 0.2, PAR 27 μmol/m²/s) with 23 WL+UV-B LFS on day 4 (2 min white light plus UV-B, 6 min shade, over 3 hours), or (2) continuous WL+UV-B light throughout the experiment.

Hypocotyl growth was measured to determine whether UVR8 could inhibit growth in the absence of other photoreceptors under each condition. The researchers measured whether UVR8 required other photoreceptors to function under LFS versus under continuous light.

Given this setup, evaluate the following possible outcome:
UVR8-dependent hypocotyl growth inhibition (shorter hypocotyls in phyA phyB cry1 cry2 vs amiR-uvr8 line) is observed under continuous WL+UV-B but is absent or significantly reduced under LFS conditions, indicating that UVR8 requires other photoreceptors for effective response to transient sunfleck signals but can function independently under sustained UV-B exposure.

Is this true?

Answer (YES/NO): YES